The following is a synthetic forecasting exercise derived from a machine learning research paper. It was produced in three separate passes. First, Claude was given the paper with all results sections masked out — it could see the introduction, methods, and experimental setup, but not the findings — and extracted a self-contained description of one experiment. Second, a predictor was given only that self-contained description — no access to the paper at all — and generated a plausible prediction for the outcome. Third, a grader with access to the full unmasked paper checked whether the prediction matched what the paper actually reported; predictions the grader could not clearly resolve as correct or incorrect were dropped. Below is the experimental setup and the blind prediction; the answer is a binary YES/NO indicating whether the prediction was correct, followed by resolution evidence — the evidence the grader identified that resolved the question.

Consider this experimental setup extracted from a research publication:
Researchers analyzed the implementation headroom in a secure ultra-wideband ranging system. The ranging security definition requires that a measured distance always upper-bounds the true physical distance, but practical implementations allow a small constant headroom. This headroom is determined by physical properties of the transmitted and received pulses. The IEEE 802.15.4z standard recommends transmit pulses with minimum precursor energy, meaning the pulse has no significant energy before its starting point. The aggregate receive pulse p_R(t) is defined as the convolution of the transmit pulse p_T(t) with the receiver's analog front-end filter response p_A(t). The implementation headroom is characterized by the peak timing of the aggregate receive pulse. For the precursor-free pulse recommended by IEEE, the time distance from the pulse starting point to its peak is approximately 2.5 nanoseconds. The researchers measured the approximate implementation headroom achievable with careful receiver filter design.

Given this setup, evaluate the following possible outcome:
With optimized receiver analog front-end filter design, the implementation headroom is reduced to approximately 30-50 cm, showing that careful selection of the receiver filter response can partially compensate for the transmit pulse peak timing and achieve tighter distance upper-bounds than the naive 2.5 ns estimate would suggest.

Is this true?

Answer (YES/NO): NO